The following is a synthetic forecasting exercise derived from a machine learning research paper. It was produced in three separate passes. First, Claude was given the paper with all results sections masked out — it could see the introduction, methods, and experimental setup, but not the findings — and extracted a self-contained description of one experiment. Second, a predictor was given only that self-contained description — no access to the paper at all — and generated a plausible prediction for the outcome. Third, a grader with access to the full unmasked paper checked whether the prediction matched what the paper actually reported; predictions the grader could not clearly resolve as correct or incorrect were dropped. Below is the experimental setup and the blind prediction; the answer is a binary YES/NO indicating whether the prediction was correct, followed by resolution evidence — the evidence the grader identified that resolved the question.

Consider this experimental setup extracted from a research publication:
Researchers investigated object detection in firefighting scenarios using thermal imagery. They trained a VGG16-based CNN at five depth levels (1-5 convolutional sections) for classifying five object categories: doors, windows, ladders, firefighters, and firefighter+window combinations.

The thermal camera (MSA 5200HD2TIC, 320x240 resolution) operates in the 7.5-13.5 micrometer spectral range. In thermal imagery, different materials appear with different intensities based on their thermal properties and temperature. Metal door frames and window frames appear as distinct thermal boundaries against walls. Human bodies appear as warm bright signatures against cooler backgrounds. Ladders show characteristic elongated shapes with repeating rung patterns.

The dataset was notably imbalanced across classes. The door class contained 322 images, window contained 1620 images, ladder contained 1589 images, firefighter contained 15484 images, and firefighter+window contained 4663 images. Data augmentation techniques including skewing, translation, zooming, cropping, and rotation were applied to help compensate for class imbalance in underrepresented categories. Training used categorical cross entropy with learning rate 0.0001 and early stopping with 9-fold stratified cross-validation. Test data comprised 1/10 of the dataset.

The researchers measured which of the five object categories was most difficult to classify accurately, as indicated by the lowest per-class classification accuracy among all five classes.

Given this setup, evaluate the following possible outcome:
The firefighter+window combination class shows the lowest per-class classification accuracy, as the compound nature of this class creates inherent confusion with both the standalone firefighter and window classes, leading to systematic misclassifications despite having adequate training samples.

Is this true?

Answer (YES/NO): NO